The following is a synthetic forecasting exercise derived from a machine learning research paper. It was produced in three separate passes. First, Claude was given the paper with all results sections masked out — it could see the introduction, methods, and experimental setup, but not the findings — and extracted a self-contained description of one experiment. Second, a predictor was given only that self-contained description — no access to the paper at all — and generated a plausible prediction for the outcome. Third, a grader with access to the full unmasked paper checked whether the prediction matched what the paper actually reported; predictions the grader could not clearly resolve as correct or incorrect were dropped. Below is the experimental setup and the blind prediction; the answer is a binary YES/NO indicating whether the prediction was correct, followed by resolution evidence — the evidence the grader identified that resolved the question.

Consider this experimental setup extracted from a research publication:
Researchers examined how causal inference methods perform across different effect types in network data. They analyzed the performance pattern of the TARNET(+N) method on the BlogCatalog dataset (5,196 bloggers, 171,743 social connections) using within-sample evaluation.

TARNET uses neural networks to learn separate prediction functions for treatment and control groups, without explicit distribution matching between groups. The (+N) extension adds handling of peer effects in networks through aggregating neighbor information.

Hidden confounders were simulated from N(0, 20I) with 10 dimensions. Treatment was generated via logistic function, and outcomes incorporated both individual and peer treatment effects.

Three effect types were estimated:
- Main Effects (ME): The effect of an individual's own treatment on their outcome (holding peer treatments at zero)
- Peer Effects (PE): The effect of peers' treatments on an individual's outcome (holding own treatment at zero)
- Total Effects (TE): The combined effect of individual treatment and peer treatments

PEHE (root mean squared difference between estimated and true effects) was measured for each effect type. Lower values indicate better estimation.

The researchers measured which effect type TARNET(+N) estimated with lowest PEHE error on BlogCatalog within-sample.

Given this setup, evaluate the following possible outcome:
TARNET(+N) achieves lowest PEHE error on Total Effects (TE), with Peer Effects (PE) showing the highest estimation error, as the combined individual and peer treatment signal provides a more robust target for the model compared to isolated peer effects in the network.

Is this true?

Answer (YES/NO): NO